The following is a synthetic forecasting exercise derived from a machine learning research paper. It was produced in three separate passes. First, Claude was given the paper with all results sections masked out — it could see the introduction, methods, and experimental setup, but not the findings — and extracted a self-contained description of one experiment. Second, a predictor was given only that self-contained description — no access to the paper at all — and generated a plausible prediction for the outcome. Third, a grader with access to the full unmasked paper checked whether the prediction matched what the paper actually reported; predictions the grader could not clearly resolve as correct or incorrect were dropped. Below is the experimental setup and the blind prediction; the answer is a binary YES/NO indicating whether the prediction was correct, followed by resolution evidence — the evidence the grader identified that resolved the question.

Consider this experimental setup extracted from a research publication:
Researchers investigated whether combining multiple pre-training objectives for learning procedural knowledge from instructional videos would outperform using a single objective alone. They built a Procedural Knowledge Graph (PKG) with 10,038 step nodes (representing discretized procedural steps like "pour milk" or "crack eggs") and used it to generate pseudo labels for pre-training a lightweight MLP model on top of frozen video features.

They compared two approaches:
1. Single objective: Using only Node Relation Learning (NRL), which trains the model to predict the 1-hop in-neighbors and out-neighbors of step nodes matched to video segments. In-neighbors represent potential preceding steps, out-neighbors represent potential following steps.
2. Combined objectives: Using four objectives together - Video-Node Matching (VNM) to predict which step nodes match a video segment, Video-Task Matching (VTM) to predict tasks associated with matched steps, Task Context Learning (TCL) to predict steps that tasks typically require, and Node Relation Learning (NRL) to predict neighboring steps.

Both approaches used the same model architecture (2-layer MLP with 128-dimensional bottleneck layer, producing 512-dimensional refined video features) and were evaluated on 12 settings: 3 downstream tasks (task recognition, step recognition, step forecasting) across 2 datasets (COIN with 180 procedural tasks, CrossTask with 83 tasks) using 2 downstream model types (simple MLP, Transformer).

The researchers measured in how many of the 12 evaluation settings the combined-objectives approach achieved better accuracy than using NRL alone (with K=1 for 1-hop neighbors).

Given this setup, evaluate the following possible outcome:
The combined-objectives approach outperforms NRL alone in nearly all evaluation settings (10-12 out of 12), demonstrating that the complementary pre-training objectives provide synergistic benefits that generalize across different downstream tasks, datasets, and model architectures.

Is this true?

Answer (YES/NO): YES